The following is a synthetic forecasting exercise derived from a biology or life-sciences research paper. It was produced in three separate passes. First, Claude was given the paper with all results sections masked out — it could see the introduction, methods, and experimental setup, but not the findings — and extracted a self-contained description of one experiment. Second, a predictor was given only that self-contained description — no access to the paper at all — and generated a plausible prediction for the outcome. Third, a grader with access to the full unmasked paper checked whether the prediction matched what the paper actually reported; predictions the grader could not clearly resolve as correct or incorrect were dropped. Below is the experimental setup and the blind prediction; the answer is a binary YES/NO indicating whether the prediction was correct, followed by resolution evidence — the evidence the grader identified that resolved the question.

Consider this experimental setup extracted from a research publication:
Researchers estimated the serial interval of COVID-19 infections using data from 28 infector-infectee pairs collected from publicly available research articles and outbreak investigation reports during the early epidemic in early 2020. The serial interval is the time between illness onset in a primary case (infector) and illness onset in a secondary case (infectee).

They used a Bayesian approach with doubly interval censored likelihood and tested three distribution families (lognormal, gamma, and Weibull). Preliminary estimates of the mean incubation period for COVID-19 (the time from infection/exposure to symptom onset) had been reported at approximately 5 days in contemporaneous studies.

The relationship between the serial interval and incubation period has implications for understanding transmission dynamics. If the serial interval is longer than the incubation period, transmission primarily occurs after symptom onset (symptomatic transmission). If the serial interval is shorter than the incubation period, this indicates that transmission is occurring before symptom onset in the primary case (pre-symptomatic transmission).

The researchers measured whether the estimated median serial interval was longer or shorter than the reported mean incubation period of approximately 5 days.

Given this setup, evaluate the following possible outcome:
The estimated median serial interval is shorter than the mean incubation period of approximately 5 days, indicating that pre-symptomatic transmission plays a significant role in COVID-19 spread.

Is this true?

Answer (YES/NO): YES